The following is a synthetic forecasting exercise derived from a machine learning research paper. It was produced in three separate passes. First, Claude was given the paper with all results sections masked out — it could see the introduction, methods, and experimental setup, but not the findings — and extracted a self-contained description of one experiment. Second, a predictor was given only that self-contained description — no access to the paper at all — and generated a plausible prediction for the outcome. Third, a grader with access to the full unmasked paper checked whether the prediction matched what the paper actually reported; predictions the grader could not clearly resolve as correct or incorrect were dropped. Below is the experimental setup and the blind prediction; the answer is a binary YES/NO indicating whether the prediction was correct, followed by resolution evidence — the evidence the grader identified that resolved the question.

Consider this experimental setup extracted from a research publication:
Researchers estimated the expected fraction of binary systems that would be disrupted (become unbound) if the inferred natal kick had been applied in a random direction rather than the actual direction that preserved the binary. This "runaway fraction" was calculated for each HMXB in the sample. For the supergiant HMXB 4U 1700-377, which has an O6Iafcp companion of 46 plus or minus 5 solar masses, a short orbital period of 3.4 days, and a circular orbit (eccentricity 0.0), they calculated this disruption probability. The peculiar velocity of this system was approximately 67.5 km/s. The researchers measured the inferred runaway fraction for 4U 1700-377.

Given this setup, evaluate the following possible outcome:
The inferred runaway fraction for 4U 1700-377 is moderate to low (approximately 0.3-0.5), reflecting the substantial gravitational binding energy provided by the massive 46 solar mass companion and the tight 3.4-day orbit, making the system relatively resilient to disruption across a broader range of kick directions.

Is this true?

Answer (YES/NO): NO